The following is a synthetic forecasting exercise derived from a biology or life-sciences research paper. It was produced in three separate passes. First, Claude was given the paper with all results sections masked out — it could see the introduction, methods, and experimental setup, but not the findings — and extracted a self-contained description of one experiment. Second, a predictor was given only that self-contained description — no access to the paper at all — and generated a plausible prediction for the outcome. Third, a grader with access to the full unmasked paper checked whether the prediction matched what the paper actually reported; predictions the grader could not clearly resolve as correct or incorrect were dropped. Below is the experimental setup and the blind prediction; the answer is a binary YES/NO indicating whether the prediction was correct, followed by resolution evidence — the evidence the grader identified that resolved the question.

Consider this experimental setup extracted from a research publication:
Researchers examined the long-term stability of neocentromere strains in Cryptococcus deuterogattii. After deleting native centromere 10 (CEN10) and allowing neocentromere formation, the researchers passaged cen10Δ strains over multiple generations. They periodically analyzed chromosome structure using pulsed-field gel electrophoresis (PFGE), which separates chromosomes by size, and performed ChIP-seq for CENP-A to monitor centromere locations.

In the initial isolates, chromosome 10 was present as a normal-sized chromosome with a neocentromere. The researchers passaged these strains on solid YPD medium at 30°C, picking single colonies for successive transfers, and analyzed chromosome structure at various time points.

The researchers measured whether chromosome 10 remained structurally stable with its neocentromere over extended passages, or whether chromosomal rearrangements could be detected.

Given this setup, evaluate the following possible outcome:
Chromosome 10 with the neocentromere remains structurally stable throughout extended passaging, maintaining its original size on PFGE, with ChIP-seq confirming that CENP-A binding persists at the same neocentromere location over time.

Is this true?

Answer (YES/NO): NO